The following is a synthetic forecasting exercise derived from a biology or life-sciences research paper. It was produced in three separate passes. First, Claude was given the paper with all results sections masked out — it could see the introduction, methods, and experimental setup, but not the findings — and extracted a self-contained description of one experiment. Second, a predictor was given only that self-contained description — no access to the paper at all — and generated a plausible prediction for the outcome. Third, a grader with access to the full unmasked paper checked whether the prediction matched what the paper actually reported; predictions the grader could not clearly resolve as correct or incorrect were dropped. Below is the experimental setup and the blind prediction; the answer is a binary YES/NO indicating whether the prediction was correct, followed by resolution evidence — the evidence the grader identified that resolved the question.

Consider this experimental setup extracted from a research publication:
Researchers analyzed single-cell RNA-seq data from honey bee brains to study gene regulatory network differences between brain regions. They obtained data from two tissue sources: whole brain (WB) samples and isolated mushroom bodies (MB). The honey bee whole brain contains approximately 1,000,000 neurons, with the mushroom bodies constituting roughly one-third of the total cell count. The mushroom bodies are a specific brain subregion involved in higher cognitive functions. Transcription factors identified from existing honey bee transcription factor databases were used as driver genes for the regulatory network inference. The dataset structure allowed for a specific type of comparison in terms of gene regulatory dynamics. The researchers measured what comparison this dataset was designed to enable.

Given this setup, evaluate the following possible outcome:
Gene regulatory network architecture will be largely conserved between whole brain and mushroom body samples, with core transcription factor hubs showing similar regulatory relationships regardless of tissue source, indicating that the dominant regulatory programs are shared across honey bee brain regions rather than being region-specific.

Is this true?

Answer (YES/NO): NO